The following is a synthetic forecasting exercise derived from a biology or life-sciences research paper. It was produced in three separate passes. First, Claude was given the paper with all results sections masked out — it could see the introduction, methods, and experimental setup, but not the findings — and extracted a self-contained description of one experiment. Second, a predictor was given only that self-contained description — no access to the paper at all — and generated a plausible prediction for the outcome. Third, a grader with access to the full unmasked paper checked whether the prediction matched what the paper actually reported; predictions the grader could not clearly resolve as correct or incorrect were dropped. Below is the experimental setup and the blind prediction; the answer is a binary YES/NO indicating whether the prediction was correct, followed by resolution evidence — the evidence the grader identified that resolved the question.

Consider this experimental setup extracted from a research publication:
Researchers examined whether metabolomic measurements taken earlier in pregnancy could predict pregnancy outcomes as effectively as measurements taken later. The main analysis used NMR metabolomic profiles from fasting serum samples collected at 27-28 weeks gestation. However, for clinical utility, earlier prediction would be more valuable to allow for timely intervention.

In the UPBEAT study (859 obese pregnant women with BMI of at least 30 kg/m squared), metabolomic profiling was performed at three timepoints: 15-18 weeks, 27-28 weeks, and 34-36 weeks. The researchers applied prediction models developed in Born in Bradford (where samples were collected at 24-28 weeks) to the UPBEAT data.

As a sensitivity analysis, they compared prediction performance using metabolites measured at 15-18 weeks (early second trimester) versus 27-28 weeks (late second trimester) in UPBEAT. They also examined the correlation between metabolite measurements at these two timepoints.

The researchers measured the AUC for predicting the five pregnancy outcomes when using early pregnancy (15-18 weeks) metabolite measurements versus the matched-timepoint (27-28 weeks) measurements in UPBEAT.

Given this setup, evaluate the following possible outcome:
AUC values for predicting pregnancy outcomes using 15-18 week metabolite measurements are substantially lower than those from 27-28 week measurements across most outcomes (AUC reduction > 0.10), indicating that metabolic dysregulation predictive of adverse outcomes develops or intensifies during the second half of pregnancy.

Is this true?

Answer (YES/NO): NO